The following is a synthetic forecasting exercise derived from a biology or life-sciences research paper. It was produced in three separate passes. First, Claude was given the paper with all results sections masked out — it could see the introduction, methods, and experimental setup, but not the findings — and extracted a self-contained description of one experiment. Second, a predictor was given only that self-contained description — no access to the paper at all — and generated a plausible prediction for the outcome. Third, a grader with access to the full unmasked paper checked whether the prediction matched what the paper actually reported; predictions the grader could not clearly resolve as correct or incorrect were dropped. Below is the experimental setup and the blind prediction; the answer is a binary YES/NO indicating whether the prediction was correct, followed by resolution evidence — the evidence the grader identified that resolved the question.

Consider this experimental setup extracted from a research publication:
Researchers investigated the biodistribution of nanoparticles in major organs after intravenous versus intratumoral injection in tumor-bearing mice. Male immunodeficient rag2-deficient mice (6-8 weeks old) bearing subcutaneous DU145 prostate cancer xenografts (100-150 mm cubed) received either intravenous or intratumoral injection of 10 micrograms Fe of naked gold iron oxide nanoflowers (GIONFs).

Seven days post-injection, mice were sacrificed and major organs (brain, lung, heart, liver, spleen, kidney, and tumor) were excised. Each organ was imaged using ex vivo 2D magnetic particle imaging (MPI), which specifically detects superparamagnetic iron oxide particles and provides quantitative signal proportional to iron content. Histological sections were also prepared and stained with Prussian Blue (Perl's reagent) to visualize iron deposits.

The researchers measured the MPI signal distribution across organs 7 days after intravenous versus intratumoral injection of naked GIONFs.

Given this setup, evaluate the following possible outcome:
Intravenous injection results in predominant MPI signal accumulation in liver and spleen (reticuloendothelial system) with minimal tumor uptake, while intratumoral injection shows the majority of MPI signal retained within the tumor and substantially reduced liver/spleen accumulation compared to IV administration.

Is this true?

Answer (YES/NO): NO